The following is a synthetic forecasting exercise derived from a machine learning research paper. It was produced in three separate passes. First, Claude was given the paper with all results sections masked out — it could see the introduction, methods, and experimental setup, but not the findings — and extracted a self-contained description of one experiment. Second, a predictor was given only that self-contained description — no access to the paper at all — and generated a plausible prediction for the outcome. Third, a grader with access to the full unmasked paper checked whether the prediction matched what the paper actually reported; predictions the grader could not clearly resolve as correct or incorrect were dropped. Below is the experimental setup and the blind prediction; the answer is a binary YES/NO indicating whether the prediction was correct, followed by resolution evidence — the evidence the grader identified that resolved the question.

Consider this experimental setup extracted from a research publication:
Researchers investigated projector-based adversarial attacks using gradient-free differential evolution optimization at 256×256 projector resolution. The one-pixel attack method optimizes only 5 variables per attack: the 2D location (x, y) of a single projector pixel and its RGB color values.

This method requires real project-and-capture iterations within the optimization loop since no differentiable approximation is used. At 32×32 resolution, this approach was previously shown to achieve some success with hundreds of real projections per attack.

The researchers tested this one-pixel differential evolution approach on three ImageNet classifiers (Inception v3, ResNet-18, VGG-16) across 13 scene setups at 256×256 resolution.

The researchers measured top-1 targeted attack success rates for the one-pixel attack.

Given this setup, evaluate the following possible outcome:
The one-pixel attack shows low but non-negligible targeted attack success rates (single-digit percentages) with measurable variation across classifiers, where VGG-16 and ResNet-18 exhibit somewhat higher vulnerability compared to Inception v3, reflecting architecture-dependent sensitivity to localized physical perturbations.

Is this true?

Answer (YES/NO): NO